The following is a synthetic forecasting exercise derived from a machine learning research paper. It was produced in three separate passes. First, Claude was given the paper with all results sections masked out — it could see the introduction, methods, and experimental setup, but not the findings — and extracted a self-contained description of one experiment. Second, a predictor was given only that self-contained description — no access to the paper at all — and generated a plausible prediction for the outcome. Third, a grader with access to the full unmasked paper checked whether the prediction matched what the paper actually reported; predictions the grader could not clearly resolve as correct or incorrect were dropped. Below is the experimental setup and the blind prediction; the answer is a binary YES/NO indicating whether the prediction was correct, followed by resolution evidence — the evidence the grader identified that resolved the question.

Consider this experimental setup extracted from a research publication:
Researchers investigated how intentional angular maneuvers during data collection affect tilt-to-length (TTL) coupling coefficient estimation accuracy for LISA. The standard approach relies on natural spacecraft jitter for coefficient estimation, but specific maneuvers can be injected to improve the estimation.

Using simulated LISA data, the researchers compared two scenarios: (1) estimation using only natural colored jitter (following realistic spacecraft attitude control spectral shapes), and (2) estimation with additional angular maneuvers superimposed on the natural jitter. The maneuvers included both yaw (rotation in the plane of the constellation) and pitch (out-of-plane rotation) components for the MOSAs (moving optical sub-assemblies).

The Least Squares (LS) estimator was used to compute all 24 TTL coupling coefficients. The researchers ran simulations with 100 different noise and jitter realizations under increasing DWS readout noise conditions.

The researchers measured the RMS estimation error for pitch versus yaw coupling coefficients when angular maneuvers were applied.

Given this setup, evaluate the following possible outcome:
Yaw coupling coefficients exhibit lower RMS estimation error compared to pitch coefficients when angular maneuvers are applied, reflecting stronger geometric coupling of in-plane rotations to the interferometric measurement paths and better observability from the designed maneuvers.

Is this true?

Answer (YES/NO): YES